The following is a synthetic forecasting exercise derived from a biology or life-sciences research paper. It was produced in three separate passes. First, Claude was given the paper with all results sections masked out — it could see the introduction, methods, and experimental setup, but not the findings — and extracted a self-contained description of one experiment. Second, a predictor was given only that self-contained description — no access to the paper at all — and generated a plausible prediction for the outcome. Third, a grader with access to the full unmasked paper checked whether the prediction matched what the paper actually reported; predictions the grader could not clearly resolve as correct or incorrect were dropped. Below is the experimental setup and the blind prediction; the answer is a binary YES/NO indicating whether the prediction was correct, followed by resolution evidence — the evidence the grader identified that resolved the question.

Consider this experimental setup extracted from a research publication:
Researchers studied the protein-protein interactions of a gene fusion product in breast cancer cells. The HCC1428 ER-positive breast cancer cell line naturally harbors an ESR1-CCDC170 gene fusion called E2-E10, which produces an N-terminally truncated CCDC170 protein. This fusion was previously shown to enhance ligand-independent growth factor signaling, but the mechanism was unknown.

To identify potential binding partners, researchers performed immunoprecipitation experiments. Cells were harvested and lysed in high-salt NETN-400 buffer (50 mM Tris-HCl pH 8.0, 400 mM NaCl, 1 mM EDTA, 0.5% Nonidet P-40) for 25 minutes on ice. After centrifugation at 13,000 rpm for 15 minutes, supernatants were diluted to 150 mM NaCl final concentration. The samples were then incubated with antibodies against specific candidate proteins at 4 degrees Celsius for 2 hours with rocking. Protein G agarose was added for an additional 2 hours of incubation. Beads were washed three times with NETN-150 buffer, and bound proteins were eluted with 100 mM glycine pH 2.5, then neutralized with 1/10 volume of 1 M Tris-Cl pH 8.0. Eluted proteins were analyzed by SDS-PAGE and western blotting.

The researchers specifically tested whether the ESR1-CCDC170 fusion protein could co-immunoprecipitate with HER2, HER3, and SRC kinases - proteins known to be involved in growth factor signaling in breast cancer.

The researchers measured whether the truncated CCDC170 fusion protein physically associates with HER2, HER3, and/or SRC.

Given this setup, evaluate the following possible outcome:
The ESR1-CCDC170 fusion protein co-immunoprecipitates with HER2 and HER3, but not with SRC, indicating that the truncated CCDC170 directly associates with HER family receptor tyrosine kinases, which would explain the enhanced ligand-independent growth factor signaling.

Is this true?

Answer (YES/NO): NO